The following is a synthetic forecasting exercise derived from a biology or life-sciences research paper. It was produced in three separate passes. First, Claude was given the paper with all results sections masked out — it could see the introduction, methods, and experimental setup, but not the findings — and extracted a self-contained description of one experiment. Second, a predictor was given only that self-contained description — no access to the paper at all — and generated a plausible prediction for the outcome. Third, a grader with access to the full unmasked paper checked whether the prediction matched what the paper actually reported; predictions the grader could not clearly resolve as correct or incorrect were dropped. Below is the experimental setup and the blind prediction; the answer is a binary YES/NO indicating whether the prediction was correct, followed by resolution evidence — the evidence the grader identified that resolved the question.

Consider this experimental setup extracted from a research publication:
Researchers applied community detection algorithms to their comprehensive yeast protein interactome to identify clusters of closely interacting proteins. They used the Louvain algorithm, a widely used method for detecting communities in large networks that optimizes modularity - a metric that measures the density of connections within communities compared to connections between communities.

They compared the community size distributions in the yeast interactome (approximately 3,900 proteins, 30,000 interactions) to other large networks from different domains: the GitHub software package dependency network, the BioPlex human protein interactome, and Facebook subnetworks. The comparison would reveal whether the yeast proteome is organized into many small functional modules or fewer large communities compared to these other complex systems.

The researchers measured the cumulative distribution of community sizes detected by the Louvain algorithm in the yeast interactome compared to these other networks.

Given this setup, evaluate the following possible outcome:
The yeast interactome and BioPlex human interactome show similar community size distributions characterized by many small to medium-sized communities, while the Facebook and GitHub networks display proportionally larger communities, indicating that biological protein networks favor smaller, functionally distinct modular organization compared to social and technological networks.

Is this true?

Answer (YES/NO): NO